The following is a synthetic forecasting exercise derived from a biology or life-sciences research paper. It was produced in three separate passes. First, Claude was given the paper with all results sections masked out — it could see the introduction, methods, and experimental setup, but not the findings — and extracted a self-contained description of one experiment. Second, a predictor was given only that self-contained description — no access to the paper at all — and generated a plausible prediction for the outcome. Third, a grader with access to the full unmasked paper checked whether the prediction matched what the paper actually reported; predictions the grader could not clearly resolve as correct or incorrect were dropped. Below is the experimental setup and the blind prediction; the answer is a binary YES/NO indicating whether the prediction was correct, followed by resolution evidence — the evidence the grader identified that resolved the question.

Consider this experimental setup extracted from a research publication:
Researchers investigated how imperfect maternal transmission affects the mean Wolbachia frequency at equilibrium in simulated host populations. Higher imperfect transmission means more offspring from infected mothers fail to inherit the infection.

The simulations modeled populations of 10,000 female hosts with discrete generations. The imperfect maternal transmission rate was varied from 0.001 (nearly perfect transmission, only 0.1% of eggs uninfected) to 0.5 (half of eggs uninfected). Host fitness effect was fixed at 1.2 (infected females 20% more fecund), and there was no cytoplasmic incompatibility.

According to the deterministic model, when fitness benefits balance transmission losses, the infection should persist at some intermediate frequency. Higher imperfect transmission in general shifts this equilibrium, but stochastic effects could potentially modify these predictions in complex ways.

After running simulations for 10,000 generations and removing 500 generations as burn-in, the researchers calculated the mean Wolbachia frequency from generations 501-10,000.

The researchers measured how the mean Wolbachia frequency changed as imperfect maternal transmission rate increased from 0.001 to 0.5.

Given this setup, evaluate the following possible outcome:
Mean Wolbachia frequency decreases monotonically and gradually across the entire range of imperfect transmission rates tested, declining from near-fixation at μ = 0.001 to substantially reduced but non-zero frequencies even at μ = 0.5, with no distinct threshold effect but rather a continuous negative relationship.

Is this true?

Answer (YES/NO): NO